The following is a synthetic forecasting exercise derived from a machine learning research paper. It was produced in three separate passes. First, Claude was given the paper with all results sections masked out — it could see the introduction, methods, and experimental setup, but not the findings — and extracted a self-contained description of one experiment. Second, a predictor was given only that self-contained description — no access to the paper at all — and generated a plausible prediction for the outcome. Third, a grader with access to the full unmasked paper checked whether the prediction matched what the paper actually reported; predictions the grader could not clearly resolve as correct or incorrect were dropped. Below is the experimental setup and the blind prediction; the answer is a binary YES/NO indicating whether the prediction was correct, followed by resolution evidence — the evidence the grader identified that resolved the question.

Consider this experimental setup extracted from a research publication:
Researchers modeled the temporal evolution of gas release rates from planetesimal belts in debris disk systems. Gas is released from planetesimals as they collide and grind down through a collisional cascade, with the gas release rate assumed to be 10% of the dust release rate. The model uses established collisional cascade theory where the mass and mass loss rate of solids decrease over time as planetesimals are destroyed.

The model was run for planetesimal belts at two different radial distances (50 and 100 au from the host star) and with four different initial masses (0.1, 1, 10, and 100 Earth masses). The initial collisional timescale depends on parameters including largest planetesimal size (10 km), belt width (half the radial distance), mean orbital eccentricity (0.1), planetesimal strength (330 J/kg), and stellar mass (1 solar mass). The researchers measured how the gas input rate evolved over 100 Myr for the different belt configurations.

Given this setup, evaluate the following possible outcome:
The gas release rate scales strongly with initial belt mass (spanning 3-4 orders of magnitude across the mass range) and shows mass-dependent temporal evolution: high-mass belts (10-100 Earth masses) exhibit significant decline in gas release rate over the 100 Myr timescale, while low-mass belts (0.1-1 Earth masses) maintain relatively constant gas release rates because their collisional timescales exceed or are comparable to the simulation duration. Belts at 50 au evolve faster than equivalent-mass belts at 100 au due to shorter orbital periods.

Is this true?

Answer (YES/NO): NO